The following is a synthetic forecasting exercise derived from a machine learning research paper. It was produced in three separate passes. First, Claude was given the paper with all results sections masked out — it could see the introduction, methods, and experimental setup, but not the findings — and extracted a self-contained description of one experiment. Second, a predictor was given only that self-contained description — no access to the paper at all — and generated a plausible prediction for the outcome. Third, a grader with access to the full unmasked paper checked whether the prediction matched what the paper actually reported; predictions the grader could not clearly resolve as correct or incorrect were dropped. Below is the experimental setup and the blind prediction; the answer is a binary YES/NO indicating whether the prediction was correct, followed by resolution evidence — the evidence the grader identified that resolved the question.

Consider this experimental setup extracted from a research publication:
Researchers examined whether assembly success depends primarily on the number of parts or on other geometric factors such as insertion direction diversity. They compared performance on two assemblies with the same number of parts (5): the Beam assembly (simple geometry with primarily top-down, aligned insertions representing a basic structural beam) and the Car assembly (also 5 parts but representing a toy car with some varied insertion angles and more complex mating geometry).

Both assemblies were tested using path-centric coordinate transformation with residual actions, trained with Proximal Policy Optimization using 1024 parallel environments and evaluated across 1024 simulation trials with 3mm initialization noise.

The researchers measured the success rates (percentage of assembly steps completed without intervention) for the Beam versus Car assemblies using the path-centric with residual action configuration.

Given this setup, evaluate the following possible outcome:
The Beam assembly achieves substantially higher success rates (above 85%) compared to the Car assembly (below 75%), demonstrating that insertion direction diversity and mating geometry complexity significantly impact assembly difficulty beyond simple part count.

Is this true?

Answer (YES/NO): YES